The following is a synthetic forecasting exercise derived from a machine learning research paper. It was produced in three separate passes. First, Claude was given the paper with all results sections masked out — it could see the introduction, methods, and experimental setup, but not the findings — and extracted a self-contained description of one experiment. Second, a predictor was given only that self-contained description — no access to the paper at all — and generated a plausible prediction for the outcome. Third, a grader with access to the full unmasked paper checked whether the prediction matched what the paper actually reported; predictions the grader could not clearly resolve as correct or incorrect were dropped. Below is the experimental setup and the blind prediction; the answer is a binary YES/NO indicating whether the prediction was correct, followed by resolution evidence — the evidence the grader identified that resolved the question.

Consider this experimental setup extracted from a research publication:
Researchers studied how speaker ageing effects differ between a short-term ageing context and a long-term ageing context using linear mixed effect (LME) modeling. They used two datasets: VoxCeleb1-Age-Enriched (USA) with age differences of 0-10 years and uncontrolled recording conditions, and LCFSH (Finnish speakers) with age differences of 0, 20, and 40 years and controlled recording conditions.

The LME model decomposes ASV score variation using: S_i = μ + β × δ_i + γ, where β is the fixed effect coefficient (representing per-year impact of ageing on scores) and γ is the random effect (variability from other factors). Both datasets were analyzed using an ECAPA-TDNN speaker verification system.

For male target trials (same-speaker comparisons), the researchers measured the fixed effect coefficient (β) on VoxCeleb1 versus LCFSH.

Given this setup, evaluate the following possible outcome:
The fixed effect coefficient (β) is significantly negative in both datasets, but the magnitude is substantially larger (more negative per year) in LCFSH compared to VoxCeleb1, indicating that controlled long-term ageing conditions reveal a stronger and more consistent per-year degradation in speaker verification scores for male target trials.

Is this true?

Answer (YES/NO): YES